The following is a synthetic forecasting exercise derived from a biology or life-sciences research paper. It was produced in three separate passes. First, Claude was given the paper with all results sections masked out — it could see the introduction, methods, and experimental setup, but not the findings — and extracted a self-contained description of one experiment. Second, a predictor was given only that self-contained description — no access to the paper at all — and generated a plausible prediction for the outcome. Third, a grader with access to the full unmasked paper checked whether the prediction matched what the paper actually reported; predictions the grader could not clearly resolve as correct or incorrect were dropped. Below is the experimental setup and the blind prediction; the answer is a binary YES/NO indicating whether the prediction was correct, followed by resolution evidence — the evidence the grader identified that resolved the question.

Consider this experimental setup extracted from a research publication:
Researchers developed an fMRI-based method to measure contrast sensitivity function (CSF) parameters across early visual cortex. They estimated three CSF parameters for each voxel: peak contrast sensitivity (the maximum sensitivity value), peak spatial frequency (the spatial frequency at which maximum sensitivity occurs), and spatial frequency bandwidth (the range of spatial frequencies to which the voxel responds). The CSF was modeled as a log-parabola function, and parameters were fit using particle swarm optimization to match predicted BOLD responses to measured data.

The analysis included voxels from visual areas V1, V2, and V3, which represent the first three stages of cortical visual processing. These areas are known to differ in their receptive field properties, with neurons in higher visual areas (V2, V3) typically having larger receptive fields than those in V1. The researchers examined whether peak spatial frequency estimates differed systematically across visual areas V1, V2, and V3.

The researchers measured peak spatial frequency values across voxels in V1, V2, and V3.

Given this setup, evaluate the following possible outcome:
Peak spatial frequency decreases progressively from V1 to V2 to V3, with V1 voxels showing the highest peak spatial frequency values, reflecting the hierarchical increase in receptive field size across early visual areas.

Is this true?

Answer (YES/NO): YES